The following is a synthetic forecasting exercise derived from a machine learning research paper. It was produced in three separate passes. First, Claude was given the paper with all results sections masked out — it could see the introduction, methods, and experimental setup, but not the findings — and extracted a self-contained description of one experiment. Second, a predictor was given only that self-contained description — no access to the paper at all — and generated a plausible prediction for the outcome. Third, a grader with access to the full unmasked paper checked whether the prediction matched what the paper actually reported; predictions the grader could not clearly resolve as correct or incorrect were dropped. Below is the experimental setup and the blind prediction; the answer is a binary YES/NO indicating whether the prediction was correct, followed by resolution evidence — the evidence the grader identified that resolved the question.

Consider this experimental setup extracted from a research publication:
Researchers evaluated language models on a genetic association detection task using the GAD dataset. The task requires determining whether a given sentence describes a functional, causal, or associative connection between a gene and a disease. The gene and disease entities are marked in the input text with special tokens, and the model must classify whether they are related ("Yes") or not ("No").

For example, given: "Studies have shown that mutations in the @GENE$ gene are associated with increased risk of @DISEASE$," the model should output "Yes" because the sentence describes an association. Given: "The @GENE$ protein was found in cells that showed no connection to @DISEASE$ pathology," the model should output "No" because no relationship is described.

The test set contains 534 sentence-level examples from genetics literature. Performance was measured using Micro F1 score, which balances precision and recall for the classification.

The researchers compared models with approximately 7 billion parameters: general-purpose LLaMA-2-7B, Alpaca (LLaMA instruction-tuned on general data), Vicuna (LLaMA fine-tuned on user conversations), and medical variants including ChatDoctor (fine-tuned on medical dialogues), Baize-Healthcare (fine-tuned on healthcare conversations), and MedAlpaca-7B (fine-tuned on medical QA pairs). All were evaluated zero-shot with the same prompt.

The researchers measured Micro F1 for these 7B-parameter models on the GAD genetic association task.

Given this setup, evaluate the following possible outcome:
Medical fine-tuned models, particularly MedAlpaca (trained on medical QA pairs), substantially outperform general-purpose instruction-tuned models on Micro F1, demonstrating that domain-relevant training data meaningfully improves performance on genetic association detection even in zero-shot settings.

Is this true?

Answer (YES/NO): NO